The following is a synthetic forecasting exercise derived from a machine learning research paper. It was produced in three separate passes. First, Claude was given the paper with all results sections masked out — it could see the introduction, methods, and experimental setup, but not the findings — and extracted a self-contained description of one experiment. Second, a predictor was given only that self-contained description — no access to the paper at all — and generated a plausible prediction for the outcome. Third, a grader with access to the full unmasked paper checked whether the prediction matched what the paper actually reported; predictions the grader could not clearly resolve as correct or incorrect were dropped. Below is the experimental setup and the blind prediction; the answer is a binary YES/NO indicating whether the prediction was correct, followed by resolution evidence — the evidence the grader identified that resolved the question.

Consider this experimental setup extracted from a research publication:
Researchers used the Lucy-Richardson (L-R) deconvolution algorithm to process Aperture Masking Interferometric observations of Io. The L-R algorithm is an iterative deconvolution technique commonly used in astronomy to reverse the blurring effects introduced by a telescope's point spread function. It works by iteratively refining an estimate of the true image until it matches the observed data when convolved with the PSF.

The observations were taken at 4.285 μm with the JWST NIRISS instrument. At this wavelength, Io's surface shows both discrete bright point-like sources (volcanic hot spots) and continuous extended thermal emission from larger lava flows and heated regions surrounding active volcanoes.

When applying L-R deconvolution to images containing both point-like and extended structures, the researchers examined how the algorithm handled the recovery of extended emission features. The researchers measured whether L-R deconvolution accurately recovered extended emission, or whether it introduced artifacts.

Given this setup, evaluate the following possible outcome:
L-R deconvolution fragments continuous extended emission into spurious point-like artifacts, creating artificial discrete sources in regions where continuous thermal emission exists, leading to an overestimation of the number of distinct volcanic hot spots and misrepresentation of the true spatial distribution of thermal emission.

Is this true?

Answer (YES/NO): YES